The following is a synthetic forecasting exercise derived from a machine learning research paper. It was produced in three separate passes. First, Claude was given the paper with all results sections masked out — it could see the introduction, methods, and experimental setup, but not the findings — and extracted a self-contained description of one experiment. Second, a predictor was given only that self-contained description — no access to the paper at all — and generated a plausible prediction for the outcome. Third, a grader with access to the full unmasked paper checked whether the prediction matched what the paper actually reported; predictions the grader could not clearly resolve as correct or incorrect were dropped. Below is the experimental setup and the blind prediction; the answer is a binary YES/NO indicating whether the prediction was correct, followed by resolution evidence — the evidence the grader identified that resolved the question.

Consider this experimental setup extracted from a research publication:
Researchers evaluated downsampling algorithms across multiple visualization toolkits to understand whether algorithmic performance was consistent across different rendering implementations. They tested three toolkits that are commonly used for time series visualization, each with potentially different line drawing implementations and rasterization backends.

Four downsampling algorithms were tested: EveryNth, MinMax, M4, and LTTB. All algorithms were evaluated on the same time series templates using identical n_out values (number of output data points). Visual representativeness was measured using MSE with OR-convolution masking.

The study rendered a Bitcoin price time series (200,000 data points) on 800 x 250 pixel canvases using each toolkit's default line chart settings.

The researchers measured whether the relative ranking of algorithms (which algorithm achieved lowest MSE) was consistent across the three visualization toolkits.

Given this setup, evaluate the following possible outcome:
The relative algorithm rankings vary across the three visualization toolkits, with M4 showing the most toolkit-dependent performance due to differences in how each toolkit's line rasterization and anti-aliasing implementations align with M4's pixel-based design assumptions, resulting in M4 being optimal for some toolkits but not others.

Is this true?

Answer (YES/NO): NO